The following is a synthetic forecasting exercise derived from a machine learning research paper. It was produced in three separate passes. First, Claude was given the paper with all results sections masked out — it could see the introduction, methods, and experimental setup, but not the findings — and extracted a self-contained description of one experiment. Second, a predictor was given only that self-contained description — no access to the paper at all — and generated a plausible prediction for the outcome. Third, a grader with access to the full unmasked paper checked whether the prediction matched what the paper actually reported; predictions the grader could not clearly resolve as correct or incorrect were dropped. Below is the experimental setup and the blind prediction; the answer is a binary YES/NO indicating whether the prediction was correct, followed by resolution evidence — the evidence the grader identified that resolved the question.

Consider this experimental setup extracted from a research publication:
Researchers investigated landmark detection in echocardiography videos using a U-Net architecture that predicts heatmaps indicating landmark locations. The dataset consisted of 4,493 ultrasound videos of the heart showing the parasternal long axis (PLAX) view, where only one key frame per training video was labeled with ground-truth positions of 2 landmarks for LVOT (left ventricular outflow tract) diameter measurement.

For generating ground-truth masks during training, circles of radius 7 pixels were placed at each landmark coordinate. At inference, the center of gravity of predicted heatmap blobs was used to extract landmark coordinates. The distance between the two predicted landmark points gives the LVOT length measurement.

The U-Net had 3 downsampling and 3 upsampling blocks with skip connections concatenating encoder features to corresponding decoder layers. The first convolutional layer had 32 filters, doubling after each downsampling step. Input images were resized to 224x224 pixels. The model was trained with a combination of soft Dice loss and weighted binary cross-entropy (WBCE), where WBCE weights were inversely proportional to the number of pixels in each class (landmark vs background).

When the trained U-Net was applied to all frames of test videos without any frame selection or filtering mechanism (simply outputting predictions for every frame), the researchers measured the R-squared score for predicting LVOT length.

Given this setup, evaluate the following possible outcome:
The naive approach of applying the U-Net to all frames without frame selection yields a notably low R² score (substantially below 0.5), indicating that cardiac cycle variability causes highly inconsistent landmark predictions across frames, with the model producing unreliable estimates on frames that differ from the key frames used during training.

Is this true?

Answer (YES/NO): YES